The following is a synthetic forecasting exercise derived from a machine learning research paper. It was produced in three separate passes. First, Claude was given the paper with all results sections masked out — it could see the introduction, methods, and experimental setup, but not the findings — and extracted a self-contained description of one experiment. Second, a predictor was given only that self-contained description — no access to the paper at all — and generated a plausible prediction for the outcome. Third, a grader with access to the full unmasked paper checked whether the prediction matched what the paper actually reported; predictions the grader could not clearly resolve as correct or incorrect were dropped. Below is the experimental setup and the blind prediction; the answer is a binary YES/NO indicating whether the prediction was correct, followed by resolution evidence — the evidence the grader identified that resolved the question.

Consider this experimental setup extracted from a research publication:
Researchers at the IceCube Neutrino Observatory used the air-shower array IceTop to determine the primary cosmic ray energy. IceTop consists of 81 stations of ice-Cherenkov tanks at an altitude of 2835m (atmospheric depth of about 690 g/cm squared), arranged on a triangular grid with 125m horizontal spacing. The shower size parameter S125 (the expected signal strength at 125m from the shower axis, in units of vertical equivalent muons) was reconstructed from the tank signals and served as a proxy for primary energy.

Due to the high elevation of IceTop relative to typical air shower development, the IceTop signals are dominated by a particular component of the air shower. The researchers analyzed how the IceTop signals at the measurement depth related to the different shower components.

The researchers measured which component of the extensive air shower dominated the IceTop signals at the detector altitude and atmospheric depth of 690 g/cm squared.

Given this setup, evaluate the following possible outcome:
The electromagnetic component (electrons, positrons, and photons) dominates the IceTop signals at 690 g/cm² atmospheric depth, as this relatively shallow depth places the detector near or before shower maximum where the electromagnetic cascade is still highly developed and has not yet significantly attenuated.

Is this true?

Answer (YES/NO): YES